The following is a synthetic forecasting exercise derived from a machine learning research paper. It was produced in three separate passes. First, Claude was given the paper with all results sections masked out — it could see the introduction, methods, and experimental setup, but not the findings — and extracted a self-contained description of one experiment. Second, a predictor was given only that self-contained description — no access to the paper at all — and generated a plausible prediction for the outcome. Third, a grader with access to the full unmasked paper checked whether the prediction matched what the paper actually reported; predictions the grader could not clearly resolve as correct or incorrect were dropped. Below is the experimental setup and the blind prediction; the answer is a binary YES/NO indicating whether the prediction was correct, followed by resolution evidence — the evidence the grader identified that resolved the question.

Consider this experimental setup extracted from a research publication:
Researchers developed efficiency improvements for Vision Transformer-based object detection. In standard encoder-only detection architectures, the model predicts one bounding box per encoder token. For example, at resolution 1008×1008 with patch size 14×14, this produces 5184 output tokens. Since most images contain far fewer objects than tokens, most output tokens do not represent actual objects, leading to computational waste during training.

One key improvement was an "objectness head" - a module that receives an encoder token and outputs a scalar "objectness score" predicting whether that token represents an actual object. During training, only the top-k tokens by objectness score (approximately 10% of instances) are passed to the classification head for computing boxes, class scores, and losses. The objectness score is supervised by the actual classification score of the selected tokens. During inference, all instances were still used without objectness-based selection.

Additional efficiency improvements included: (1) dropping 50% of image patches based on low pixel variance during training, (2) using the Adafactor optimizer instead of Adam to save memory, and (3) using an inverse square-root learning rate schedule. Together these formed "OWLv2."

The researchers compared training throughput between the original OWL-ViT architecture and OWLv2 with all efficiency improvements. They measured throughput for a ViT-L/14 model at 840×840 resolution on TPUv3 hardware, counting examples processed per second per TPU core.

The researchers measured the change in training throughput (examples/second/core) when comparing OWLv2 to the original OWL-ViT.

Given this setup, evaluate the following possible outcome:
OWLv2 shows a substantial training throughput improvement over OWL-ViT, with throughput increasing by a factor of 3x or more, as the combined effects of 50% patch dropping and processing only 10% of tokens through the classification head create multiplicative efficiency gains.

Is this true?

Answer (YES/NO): NO